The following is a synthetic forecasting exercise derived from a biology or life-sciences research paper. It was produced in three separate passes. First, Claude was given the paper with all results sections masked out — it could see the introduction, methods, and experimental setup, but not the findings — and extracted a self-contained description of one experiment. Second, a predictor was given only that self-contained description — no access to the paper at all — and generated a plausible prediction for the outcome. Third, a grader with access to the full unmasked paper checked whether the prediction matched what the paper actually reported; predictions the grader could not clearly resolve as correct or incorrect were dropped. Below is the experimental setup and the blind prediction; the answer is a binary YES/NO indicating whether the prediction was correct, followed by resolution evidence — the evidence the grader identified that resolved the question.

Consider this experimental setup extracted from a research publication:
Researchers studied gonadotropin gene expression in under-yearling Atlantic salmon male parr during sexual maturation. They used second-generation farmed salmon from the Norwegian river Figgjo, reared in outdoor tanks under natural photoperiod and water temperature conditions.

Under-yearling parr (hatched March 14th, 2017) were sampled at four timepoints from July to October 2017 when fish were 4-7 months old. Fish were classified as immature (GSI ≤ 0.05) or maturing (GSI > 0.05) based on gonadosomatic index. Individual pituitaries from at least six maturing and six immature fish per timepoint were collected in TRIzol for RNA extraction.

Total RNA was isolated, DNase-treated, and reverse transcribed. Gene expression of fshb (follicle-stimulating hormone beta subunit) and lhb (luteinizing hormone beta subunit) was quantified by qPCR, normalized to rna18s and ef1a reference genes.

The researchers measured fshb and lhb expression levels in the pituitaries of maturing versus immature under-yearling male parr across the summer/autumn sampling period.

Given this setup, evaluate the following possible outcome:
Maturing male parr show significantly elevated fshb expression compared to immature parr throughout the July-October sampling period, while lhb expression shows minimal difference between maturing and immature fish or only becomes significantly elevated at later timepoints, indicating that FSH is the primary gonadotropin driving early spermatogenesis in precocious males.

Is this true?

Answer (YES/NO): NO